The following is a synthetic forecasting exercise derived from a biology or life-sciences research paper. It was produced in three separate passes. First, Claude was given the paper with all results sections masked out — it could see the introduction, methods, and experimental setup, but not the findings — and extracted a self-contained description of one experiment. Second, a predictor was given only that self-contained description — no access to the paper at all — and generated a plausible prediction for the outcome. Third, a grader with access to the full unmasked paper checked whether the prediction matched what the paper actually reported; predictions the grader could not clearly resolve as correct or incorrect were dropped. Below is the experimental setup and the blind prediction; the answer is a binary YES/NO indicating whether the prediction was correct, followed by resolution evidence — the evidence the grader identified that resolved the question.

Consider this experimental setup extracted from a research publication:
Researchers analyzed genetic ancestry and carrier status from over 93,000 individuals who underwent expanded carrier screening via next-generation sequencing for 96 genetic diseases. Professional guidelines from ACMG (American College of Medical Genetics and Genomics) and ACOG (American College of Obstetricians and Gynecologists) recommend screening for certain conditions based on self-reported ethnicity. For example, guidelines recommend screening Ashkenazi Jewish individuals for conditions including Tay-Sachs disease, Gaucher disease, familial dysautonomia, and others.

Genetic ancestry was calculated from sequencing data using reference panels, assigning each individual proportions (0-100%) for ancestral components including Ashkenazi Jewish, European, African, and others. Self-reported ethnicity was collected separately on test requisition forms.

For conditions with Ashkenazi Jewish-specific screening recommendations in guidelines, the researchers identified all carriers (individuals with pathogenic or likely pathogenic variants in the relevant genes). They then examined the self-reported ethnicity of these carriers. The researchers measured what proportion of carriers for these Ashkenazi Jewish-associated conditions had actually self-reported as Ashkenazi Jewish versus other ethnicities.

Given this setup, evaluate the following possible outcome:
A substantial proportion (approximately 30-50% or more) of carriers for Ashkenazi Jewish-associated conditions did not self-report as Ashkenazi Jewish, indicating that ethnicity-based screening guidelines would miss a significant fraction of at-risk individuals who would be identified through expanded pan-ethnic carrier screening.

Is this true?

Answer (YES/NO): YES